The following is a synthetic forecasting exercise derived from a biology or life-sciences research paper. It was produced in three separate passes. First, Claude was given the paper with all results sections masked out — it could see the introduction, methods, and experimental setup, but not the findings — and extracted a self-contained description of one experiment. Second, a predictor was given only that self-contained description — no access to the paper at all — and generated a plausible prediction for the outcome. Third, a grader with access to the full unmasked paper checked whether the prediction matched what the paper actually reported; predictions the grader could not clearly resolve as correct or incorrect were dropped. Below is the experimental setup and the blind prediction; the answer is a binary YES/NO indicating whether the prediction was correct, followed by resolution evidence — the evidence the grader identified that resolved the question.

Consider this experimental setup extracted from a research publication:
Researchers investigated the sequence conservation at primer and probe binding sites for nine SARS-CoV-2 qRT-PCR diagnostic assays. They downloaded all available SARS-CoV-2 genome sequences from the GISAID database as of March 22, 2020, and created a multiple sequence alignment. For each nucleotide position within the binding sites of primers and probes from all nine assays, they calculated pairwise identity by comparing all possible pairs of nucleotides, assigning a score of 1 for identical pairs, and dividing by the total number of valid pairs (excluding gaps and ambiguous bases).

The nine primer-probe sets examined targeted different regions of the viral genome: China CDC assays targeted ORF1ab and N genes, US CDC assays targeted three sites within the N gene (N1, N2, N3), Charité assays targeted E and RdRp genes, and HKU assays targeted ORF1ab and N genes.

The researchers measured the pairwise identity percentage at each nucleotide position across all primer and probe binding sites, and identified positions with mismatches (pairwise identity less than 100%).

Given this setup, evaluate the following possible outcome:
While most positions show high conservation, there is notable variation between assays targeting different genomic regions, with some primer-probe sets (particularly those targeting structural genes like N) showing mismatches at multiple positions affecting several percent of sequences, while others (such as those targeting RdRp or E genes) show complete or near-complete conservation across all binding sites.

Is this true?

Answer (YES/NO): NO